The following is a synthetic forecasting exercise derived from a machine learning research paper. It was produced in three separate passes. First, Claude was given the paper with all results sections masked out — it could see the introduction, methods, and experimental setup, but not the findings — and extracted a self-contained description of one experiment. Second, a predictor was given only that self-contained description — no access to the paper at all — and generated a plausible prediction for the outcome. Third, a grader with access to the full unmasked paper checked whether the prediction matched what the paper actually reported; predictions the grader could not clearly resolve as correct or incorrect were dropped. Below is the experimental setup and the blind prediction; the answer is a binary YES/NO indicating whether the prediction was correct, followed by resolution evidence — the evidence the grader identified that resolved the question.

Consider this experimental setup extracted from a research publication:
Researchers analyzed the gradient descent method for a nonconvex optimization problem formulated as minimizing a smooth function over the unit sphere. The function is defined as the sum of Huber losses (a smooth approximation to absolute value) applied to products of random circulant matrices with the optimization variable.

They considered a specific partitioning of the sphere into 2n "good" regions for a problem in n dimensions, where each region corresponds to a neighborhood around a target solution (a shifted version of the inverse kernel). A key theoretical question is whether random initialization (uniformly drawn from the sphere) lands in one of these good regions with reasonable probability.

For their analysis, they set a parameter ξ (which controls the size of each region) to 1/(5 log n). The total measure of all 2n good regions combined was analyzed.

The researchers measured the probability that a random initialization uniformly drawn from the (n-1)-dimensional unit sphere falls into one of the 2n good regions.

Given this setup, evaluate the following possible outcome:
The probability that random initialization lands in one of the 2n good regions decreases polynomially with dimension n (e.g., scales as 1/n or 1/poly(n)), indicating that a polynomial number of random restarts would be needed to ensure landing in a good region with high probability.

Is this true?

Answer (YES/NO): NO